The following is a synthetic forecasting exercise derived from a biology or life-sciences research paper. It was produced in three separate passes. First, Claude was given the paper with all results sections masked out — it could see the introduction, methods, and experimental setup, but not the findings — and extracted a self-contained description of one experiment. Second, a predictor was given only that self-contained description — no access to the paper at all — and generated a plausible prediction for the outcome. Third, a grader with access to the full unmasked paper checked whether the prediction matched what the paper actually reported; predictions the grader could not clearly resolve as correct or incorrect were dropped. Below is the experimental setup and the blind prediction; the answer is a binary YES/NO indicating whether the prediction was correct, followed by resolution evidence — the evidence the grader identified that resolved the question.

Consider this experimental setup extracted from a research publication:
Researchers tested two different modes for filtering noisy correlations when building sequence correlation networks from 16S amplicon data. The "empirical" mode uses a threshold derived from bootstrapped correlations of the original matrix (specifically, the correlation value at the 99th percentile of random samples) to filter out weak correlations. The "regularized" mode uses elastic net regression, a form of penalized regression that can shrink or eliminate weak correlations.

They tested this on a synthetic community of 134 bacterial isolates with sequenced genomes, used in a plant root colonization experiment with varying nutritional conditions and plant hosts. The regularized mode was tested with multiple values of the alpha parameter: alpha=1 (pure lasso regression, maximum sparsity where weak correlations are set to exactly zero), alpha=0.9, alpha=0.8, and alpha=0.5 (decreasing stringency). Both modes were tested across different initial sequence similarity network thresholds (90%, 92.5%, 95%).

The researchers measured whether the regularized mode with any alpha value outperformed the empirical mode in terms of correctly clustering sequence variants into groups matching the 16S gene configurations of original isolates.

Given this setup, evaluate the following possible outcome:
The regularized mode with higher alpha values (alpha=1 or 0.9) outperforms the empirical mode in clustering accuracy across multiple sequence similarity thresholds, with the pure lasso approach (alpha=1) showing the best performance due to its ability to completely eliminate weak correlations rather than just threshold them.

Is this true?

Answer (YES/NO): NO